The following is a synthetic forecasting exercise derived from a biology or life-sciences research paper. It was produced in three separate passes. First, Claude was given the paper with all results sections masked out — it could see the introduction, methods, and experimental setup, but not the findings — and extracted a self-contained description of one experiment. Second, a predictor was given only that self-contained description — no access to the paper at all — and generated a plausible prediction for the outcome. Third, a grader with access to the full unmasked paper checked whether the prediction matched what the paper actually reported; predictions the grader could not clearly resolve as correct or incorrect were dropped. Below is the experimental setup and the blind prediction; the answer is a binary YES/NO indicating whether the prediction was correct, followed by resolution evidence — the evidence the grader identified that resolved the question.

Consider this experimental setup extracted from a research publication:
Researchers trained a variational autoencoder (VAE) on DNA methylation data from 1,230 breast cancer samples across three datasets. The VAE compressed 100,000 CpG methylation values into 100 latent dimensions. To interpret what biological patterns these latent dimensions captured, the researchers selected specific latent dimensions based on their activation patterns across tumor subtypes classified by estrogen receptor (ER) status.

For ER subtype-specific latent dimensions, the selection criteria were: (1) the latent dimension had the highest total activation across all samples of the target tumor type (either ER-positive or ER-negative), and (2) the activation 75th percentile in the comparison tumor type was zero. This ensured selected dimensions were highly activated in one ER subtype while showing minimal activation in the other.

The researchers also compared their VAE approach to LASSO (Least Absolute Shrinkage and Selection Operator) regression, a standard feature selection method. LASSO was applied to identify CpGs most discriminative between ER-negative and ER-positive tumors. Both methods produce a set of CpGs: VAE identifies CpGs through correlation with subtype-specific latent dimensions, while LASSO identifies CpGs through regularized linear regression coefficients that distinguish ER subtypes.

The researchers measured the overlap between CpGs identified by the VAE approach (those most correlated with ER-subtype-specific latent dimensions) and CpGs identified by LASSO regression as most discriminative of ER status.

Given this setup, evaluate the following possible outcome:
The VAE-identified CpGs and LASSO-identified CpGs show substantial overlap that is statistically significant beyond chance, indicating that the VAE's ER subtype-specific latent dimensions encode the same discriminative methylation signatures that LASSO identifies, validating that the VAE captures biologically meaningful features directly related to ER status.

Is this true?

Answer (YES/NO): NO